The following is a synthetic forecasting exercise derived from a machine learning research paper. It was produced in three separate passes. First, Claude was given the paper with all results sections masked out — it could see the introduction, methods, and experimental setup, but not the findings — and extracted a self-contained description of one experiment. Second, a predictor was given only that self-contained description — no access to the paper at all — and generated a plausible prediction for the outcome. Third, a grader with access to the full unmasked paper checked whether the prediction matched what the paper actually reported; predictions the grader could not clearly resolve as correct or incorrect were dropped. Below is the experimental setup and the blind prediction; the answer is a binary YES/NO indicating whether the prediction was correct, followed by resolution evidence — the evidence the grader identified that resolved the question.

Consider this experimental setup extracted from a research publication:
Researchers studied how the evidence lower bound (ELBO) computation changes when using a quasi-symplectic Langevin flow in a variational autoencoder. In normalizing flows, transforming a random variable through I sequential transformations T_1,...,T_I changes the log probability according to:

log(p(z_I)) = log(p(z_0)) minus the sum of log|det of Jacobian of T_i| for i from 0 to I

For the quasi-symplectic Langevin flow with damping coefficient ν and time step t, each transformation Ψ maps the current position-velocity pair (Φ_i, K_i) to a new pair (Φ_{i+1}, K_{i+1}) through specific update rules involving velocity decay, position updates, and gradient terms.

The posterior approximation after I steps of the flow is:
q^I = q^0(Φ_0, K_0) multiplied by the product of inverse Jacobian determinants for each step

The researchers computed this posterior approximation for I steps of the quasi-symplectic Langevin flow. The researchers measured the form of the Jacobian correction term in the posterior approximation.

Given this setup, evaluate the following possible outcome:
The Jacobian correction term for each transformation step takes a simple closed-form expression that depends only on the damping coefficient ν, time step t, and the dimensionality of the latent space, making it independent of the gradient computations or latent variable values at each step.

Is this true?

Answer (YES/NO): NO